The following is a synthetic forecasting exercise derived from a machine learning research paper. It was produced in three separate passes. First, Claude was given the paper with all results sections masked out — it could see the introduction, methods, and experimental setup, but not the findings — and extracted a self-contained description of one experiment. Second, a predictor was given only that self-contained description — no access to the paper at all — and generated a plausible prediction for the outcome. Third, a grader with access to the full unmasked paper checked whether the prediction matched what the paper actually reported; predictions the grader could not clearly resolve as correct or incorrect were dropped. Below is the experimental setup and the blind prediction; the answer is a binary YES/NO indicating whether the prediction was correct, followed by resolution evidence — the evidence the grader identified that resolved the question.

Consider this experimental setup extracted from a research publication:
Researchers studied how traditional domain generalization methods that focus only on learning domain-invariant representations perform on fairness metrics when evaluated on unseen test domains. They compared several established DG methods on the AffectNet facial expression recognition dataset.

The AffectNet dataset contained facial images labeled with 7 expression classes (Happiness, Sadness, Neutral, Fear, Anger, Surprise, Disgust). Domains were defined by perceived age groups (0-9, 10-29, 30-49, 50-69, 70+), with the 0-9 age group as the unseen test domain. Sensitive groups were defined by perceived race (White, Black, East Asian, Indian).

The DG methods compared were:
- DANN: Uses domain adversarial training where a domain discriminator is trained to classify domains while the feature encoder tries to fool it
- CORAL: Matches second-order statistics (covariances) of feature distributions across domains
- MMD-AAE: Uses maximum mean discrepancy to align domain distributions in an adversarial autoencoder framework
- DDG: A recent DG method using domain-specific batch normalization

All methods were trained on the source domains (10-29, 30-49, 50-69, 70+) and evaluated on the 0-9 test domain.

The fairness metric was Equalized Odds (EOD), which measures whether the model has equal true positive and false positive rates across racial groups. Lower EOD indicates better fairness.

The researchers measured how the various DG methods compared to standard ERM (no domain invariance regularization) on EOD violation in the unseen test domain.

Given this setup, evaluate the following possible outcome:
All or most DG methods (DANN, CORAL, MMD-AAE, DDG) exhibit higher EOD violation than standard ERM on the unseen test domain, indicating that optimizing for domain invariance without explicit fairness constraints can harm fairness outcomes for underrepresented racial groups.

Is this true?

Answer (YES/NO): YES